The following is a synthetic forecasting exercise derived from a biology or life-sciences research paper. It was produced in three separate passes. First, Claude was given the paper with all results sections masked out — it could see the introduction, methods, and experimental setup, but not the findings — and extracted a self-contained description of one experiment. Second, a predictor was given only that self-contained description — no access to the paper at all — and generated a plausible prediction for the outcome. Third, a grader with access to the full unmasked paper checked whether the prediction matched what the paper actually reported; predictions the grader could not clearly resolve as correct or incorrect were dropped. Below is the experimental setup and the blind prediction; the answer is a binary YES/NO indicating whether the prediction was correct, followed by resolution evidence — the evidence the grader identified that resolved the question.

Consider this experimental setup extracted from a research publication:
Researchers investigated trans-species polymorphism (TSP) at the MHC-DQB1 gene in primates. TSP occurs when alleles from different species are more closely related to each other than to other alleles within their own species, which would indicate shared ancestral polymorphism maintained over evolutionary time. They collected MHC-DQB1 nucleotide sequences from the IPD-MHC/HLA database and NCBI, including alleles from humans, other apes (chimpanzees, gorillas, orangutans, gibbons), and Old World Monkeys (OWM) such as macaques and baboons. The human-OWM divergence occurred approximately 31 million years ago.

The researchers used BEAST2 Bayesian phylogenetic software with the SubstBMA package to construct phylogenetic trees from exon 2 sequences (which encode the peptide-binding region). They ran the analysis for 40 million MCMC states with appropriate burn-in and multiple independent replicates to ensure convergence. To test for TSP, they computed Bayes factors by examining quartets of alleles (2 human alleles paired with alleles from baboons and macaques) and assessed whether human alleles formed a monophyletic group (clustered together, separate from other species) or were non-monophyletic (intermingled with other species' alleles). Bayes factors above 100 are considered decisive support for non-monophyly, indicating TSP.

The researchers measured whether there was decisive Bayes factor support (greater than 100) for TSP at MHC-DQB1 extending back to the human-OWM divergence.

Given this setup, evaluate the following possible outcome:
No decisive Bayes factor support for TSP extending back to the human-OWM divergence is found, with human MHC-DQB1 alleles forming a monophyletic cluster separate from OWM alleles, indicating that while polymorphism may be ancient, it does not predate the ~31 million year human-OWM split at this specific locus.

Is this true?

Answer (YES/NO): NO